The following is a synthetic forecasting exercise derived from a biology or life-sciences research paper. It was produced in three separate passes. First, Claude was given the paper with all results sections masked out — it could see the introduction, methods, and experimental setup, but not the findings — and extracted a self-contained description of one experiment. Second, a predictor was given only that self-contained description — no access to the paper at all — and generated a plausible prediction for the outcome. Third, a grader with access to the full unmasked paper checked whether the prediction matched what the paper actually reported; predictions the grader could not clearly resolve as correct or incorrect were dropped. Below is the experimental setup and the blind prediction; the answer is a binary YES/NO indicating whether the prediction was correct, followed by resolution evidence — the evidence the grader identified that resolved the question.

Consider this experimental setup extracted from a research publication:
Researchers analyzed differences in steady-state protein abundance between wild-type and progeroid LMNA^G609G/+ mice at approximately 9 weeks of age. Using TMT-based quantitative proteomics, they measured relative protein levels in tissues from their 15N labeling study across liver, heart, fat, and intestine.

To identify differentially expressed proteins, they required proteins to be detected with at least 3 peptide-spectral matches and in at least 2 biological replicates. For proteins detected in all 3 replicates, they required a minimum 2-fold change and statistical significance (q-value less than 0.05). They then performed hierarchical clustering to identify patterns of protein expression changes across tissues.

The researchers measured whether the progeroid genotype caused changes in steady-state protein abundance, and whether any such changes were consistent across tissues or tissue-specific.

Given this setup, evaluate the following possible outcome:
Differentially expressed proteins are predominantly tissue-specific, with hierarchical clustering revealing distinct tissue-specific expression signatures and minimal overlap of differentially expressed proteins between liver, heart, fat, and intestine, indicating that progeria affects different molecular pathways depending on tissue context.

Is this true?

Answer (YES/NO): YES